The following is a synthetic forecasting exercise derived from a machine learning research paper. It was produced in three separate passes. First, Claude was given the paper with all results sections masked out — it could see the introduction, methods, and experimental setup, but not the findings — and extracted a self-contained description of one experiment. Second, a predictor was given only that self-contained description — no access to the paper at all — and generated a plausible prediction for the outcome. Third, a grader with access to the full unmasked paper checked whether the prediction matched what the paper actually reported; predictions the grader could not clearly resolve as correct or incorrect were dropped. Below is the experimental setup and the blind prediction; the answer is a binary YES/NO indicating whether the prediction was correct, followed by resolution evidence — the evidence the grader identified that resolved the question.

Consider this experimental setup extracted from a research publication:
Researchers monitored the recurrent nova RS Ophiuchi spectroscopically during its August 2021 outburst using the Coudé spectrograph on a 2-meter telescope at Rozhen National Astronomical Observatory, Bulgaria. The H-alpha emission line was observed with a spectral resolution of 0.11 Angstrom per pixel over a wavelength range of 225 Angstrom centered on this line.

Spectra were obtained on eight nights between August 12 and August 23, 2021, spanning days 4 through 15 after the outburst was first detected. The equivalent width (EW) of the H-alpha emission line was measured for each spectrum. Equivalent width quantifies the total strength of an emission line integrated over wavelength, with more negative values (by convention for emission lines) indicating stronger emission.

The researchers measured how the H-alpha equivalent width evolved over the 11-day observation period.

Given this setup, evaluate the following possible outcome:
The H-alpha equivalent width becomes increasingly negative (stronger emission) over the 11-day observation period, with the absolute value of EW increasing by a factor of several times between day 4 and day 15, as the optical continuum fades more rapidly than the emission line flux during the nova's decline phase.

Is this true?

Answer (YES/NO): NO